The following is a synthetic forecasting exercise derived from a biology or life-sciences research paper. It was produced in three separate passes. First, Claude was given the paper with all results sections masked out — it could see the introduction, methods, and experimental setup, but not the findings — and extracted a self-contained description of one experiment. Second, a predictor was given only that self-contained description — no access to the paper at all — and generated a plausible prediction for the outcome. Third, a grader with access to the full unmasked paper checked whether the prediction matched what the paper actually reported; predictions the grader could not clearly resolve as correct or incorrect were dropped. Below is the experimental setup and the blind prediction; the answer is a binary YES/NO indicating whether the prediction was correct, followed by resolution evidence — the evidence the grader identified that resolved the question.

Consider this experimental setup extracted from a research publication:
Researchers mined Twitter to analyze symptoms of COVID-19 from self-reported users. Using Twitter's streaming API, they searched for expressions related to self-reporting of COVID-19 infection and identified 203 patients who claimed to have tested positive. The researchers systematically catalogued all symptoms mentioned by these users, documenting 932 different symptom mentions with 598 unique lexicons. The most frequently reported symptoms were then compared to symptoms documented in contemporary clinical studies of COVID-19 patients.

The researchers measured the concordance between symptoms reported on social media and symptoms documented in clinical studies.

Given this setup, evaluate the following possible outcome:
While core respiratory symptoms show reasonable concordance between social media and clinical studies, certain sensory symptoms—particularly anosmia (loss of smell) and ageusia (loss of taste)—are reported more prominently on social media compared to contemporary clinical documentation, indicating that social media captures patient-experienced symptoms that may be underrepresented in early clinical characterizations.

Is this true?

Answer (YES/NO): YES